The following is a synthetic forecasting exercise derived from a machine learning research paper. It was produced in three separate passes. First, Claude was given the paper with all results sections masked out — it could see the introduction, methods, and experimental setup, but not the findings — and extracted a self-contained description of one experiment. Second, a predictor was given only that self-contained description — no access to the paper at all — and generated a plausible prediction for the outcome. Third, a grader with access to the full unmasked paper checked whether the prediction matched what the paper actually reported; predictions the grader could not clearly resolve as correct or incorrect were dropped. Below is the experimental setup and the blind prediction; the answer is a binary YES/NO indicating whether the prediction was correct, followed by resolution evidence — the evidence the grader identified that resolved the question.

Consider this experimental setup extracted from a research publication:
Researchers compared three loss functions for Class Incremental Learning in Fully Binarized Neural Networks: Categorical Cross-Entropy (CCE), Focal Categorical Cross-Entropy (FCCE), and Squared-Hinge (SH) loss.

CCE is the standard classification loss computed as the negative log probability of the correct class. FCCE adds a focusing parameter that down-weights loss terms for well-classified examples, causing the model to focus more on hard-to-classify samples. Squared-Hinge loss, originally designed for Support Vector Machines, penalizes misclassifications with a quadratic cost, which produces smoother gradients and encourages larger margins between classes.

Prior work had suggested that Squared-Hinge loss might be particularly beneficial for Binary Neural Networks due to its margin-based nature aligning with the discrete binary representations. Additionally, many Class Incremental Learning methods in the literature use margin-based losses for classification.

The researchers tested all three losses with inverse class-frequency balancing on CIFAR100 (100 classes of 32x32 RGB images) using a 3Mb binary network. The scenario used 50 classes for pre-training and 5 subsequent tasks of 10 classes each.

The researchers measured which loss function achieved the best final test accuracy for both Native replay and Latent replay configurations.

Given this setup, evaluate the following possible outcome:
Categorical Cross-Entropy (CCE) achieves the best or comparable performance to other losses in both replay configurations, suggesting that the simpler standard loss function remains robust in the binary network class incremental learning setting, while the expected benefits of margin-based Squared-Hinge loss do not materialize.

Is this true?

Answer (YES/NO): YES